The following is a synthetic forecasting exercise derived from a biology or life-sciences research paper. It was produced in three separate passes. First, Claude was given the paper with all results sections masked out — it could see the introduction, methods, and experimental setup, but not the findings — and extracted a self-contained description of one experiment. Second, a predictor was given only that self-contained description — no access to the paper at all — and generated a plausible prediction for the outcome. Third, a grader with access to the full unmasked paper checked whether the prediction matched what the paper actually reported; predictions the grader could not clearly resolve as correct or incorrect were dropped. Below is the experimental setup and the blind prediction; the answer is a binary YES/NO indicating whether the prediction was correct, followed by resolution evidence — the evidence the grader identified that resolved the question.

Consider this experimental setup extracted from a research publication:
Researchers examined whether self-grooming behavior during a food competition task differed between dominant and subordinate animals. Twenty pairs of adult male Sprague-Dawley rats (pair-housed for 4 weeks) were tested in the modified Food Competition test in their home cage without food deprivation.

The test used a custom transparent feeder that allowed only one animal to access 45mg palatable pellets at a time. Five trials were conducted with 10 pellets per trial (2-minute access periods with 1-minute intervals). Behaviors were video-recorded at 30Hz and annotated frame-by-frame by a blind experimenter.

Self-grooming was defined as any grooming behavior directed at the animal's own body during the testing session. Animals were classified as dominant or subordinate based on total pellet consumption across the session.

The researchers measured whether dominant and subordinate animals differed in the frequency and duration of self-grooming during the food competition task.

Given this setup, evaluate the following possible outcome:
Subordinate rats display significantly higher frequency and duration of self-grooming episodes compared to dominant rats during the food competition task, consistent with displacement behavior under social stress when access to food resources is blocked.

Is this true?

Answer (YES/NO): NO